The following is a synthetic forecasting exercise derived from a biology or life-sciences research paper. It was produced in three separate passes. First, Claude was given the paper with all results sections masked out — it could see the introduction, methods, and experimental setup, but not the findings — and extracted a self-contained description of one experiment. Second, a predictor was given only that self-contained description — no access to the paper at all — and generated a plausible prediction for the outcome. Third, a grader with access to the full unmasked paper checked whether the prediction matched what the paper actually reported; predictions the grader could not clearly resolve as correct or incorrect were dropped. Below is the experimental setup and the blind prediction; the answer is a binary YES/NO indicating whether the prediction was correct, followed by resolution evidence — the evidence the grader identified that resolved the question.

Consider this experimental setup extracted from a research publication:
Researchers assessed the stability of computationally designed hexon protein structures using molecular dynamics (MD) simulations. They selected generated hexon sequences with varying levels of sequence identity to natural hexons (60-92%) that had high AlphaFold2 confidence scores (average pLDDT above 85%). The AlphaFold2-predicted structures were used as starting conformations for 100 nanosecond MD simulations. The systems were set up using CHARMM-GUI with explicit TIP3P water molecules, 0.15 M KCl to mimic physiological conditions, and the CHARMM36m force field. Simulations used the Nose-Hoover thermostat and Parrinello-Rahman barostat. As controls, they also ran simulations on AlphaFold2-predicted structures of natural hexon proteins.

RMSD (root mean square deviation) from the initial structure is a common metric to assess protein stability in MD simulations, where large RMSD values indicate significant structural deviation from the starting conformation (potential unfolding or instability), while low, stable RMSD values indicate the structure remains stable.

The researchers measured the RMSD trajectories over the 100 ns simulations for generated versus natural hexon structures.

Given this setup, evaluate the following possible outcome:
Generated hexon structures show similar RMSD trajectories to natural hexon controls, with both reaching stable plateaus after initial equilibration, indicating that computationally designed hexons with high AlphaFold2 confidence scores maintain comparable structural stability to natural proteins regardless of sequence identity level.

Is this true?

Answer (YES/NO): NO